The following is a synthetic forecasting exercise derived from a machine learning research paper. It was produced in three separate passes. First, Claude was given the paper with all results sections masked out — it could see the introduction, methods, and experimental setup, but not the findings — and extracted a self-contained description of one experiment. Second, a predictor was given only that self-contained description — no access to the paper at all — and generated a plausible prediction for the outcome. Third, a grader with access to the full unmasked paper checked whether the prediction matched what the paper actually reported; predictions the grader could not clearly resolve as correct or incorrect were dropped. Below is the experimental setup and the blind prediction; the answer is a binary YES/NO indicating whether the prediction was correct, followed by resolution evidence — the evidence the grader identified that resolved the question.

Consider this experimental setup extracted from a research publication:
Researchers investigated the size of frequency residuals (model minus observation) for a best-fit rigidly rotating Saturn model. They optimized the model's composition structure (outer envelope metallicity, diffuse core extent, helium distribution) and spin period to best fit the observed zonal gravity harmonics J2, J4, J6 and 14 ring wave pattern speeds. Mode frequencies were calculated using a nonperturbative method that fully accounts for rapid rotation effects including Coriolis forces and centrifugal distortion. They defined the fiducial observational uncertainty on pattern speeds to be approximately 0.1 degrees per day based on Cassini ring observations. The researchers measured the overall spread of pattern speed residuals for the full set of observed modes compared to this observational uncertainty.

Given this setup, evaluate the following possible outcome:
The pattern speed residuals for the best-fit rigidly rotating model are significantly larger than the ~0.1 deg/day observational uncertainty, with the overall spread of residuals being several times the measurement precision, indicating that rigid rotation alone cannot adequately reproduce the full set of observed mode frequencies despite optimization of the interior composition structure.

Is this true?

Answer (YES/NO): YES